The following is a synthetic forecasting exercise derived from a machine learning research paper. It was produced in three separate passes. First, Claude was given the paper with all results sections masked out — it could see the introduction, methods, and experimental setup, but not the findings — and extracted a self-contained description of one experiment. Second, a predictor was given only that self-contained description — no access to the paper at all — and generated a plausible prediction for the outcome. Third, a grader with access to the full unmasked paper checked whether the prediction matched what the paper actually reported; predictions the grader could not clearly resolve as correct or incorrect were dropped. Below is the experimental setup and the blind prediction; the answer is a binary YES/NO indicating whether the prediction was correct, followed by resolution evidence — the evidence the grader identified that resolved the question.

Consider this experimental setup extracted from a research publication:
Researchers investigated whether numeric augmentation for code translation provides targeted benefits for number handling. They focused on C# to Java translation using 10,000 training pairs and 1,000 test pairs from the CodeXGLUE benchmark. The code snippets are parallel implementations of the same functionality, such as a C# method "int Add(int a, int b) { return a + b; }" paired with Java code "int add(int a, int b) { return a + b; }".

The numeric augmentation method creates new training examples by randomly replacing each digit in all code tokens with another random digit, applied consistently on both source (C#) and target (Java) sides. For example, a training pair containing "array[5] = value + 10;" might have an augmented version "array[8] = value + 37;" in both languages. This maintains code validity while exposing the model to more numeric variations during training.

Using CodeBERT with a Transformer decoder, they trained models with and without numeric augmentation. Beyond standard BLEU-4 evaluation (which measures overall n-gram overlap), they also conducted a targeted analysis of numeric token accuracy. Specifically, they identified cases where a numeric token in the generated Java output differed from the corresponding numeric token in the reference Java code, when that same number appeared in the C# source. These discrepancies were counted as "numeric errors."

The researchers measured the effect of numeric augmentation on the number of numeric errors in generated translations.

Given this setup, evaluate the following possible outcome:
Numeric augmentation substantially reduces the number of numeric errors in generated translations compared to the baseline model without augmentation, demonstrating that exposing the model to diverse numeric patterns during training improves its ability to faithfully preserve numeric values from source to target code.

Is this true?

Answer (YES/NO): YES